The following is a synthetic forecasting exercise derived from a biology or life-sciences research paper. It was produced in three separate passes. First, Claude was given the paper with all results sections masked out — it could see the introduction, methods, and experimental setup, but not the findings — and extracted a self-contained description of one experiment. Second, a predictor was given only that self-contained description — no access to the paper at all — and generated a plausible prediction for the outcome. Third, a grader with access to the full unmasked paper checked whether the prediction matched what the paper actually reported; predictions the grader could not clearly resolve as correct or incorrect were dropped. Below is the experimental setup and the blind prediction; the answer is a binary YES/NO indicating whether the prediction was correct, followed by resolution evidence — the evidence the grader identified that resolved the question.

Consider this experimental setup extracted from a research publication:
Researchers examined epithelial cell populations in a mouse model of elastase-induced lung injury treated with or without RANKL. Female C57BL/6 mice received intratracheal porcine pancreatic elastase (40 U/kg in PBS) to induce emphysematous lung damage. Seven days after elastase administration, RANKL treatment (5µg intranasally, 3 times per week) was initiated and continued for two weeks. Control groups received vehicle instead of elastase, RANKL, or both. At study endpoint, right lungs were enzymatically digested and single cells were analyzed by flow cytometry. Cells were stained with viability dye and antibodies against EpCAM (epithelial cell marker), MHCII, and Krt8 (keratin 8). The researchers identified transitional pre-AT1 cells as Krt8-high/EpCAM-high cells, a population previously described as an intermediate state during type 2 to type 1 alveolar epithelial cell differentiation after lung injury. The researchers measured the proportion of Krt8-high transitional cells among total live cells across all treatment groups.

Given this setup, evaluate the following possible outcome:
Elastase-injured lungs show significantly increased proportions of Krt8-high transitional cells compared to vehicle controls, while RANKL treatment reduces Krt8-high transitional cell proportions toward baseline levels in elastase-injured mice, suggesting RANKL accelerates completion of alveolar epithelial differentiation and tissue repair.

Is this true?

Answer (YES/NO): NO